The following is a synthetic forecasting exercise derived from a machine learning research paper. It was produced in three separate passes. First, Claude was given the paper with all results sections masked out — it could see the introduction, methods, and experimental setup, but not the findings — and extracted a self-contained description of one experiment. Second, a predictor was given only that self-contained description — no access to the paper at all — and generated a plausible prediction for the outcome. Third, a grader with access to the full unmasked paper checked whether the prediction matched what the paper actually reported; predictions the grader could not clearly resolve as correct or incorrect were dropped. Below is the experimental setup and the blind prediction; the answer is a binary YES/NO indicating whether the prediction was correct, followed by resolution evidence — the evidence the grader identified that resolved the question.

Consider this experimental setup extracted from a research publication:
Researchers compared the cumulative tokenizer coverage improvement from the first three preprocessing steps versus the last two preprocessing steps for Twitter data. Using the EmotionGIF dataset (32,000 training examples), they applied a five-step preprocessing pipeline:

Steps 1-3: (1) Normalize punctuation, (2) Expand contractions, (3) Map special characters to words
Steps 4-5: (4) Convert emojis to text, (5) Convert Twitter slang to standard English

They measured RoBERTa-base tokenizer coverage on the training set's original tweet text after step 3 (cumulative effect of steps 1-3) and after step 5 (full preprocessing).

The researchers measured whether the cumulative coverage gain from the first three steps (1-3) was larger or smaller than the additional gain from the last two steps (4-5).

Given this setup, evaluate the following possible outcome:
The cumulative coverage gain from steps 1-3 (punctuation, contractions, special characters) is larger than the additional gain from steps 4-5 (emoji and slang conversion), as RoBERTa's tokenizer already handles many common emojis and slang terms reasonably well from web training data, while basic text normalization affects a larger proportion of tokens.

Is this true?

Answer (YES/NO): YES